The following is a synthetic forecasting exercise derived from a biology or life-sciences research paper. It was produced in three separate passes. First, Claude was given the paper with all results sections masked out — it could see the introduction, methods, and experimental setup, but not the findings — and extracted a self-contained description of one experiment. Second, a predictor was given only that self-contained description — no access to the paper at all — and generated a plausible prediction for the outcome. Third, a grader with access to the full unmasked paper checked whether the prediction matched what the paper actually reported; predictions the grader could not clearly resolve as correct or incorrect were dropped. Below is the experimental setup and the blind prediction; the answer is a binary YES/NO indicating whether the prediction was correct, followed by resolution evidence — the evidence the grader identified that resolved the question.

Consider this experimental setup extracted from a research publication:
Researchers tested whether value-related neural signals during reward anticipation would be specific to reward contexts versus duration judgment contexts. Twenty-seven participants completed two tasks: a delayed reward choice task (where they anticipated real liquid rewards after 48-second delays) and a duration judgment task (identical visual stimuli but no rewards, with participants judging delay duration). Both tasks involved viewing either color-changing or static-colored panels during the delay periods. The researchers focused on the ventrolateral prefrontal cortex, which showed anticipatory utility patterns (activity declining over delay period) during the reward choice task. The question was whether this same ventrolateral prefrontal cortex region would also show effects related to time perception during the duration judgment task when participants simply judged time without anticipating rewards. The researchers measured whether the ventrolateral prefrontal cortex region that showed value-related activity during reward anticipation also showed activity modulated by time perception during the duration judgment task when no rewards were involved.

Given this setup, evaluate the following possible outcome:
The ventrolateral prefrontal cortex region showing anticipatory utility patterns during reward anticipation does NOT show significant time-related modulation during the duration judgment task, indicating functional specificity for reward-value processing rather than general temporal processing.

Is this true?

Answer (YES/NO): NO